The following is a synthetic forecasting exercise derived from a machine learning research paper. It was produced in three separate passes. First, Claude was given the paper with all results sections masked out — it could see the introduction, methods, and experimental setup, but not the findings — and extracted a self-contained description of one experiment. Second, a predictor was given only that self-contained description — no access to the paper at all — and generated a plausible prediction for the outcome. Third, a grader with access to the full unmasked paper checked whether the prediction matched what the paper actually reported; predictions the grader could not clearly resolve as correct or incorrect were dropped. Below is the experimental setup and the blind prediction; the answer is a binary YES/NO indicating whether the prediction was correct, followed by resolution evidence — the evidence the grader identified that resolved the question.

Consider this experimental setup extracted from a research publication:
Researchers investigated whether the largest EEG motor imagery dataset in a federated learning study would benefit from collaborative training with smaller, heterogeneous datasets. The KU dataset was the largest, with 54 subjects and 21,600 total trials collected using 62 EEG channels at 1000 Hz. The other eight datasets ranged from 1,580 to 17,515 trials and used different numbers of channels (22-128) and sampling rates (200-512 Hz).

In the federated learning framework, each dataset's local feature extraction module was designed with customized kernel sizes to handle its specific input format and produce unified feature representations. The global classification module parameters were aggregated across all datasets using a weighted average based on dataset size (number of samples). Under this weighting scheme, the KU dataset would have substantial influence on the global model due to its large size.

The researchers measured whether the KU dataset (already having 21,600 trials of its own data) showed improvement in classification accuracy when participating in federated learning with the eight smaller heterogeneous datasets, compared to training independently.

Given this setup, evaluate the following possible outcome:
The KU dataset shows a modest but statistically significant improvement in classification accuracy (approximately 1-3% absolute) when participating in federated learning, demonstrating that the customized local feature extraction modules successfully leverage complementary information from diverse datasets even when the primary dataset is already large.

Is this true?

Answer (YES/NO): NO